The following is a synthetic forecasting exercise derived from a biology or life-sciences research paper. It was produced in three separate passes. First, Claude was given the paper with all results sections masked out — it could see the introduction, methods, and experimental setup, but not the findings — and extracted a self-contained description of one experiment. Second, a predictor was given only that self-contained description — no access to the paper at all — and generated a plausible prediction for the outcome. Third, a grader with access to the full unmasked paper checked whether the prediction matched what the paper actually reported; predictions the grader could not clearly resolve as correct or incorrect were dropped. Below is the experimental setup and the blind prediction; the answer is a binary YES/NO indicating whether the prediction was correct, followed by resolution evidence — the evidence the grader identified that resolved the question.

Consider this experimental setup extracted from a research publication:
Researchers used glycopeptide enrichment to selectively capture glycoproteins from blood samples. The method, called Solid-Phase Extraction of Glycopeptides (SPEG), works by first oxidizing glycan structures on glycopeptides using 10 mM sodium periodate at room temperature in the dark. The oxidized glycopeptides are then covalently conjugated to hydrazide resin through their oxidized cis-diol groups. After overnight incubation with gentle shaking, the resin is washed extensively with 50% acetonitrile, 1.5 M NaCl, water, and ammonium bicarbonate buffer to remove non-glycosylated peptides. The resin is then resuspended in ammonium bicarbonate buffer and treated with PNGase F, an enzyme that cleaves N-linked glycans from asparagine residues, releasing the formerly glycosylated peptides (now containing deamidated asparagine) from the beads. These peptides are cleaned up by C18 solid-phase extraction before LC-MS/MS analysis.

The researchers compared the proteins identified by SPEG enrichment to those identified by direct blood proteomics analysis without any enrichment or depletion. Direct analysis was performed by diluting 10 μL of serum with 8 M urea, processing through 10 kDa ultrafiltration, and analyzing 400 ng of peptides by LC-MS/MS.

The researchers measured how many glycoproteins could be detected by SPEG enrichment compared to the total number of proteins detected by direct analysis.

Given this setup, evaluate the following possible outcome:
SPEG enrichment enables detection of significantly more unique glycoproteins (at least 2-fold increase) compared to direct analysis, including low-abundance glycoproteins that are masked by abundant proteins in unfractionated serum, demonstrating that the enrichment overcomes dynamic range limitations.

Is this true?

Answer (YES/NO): NO